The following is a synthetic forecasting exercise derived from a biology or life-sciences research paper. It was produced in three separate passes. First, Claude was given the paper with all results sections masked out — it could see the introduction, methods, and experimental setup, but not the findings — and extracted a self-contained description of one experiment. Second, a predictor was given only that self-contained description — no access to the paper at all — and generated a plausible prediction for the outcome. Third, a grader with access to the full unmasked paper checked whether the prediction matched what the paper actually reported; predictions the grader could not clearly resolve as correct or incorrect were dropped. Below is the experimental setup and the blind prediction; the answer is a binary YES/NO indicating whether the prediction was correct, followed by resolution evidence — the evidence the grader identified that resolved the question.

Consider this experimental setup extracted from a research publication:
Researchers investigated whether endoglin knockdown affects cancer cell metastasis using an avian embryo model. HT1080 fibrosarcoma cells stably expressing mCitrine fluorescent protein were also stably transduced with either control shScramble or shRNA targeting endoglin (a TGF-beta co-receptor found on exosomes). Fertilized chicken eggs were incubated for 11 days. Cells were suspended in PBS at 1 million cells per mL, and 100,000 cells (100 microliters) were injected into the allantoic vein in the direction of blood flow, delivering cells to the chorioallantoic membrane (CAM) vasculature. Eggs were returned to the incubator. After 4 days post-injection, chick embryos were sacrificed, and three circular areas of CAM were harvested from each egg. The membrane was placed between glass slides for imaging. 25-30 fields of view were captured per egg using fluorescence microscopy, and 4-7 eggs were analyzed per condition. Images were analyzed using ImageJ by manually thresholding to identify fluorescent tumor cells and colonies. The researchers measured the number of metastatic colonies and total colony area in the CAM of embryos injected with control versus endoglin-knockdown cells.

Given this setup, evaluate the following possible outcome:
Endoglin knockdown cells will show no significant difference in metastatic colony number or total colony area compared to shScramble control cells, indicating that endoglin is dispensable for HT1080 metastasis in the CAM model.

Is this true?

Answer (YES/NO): NO